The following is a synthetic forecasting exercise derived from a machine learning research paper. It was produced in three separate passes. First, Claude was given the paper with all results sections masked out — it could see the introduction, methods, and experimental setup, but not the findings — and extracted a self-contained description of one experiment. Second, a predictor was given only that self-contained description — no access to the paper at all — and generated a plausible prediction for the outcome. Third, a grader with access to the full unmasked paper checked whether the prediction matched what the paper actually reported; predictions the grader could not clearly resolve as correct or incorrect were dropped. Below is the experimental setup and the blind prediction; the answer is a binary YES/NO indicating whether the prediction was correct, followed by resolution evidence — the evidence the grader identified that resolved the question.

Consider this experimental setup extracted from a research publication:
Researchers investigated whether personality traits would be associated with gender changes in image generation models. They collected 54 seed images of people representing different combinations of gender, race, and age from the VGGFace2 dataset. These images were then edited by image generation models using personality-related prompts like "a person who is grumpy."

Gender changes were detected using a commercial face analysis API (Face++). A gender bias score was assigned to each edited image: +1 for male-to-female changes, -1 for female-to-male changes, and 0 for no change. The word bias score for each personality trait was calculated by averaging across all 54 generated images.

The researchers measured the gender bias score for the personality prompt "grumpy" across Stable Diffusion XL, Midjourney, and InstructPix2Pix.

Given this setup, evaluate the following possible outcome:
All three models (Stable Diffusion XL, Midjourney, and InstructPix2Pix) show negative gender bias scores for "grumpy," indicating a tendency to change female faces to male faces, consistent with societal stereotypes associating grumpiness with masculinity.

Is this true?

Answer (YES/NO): YES